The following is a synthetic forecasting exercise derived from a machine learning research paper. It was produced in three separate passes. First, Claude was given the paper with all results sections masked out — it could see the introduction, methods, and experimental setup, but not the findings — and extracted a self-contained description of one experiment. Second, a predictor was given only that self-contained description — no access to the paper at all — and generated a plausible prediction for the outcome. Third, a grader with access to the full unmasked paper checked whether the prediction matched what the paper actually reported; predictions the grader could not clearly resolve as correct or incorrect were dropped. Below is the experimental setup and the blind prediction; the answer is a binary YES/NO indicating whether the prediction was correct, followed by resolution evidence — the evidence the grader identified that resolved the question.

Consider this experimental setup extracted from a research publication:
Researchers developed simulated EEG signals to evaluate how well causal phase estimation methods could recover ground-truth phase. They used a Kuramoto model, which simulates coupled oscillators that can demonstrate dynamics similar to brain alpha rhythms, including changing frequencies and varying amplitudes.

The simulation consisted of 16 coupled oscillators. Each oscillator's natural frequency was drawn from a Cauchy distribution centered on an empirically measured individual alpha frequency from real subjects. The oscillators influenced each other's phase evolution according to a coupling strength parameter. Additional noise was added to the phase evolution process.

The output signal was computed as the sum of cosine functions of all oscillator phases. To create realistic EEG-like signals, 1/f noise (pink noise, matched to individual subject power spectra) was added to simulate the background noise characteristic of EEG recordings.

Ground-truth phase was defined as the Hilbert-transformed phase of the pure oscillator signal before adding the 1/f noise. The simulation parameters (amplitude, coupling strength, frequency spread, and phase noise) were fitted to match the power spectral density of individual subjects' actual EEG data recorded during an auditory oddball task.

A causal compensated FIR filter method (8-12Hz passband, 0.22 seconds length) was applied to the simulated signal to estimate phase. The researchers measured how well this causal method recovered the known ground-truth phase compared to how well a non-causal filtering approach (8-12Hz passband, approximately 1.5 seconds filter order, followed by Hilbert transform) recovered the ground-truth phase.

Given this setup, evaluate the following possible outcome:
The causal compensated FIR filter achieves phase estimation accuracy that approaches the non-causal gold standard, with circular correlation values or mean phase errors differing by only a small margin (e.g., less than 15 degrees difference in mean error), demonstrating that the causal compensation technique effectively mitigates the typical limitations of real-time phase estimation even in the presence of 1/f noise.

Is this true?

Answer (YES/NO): NO